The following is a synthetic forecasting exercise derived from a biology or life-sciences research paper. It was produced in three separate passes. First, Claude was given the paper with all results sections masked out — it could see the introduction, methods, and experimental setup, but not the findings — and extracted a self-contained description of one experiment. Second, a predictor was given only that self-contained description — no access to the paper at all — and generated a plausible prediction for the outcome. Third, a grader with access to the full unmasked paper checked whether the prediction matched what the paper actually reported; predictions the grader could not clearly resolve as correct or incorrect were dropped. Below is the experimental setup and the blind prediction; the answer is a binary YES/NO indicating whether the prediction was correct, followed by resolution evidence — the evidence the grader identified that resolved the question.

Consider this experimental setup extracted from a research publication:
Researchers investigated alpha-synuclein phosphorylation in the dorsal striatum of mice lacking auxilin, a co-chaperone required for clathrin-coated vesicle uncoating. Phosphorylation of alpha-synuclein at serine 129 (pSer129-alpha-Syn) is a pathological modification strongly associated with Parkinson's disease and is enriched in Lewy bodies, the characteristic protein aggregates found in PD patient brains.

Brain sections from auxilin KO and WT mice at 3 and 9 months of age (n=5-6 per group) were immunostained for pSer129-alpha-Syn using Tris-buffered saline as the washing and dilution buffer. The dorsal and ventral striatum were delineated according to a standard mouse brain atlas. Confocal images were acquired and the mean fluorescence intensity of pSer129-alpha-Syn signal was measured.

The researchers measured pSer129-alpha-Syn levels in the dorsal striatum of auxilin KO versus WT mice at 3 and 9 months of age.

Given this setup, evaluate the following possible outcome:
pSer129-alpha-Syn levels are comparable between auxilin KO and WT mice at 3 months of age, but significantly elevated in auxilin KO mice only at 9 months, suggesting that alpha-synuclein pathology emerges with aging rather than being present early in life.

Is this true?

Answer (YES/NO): YES